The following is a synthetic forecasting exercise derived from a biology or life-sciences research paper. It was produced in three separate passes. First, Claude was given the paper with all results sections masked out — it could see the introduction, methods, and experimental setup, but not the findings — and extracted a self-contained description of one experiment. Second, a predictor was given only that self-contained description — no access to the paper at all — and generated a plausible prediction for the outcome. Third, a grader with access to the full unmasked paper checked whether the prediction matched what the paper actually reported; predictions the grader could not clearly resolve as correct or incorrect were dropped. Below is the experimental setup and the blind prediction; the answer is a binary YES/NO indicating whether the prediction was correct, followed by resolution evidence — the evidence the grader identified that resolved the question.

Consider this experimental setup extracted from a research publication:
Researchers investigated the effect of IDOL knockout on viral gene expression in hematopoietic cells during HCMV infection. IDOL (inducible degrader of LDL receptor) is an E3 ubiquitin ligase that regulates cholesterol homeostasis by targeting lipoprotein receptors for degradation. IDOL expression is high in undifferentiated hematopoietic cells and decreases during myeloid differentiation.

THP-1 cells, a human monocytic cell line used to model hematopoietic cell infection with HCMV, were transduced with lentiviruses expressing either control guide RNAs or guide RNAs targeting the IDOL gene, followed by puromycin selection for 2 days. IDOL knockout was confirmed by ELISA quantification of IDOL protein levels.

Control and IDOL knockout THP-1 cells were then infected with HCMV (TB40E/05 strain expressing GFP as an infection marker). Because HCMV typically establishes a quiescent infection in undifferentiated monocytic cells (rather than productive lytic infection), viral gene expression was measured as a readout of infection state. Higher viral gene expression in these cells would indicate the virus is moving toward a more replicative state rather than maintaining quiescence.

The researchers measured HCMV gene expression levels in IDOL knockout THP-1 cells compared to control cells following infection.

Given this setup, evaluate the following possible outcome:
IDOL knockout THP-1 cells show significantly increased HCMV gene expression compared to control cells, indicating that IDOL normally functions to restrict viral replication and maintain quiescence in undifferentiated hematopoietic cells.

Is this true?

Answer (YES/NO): YES